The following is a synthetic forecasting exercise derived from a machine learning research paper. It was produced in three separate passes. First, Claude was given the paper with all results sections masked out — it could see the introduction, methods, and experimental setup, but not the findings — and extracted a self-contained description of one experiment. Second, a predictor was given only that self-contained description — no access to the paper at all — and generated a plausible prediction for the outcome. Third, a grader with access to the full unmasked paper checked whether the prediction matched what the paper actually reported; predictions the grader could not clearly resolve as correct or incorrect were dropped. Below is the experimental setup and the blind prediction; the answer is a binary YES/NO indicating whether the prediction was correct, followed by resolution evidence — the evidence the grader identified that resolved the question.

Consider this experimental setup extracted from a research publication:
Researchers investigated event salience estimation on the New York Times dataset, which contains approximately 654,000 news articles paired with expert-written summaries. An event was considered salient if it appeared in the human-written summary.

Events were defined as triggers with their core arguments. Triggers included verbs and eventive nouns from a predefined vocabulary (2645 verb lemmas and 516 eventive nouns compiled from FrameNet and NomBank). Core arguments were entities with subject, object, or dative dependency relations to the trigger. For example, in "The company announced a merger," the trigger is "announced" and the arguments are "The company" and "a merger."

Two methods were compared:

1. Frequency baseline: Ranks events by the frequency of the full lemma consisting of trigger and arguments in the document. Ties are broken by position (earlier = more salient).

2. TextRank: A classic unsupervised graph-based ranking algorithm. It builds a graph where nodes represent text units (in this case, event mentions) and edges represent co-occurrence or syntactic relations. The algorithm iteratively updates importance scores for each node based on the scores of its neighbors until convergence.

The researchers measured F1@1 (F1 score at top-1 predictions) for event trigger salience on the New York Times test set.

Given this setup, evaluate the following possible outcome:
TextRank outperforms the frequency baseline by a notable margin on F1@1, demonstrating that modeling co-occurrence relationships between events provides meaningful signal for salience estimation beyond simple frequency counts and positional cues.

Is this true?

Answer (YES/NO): NO